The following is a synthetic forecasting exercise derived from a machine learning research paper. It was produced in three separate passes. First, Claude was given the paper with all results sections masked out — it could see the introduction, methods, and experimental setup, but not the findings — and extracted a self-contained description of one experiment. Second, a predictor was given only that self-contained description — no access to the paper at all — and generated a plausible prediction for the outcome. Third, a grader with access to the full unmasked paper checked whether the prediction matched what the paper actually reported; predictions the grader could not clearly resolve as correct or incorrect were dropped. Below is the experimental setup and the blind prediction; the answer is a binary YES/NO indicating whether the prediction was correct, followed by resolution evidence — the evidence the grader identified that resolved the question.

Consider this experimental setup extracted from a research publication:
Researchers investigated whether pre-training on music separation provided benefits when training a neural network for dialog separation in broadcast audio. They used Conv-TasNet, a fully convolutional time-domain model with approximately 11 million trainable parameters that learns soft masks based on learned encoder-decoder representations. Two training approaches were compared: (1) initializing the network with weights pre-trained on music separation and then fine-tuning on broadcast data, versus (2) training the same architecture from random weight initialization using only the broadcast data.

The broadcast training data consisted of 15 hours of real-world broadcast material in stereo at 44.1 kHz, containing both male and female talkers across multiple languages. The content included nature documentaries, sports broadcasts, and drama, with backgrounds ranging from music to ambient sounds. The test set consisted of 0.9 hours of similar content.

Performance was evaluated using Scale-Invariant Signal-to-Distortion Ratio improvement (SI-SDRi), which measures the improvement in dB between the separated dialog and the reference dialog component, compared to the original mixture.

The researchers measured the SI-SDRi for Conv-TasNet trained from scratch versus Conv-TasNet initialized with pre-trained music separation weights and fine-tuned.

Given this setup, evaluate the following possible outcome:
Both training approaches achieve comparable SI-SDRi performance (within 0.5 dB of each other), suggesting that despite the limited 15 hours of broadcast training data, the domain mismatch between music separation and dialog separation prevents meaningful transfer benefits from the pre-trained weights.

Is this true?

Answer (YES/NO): NO